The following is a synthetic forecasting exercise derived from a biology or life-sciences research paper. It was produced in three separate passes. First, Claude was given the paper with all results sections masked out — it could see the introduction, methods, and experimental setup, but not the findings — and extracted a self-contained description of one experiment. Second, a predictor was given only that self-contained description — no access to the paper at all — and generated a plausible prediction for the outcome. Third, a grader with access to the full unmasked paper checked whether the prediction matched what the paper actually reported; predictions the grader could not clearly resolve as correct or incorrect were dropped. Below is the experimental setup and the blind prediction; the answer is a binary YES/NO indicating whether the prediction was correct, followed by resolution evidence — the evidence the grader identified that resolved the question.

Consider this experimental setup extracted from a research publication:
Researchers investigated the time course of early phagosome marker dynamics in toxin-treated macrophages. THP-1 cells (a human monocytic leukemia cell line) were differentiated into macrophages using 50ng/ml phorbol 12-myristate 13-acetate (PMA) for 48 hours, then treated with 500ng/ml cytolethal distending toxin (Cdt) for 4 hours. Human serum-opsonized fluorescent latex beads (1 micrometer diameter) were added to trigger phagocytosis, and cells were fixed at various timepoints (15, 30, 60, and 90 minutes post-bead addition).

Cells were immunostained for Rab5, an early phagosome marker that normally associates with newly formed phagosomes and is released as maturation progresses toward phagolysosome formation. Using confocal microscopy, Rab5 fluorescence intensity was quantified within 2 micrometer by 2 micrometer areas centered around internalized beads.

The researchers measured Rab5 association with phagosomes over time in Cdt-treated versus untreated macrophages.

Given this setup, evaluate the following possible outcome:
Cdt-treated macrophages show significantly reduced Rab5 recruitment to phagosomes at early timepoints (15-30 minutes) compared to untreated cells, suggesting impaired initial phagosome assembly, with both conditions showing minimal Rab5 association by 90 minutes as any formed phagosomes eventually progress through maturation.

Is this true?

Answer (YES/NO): NO